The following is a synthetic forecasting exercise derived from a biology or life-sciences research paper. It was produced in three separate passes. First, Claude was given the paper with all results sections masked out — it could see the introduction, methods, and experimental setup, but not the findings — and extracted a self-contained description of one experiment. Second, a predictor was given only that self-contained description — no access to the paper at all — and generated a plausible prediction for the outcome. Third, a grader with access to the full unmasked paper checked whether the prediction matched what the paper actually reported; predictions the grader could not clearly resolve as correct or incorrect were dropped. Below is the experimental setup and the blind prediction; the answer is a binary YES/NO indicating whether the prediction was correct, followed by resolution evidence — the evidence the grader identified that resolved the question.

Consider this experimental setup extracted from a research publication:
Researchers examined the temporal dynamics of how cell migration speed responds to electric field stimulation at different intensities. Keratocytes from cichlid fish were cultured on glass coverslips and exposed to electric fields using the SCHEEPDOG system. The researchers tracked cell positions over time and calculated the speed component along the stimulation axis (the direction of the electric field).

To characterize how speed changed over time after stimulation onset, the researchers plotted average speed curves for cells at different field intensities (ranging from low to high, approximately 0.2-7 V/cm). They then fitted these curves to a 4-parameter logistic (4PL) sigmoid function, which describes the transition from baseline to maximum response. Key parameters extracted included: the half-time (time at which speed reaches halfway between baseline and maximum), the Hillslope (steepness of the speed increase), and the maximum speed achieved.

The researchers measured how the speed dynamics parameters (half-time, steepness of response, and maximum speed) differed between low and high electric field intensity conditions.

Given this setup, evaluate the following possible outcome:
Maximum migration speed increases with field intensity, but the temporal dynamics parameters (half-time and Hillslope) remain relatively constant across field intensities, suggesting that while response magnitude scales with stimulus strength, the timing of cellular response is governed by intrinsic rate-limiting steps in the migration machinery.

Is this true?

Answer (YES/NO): NO